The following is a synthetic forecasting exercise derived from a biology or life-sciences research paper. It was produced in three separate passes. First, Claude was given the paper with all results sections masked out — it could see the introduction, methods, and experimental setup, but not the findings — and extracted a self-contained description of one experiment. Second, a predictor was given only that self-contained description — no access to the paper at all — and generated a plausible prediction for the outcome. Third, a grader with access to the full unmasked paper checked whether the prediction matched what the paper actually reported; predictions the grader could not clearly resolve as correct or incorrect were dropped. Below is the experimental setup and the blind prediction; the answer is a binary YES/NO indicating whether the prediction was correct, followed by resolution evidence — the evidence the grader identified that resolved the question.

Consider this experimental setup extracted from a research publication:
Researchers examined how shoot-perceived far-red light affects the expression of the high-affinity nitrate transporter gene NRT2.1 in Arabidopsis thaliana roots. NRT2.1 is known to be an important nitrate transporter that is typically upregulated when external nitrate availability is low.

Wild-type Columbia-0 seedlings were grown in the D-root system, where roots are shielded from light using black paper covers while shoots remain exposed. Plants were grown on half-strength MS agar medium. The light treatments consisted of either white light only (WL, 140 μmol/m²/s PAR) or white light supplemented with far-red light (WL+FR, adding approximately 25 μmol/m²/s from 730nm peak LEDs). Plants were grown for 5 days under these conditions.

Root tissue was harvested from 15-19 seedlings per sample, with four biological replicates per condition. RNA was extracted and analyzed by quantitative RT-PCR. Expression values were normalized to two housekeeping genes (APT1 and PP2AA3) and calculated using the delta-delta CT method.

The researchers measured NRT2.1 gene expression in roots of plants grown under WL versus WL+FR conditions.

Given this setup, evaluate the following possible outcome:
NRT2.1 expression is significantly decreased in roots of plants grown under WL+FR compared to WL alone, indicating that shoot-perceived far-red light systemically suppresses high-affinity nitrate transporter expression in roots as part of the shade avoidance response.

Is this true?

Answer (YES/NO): NO